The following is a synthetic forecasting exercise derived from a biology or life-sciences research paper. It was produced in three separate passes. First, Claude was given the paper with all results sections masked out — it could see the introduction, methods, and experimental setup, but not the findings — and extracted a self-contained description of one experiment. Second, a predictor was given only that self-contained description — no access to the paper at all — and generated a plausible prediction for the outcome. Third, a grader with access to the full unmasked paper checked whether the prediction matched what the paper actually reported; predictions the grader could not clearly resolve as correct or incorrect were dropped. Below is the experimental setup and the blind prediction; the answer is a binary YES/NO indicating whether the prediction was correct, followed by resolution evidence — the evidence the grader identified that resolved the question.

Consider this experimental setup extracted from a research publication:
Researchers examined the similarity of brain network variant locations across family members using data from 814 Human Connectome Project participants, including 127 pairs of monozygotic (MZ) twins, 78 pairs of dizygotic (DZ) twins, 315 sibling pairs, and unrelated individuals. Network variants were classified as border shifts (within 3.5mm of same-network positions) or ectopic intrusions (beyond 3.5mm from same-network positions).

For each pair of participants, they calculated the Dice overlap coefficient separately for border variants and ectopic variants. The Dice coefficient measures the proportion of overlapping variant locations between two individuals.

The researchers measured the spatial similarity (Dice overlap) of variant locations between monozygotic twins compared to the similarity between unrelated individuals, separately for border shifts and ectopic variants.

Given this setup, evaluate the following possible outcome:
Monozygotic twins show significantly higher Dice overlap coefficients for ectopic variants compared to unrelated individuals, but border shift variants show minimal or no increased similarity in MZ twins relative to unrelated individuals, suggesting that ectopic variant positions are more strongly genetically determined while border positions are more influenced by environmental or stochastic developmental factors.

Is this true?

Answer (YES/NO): NO